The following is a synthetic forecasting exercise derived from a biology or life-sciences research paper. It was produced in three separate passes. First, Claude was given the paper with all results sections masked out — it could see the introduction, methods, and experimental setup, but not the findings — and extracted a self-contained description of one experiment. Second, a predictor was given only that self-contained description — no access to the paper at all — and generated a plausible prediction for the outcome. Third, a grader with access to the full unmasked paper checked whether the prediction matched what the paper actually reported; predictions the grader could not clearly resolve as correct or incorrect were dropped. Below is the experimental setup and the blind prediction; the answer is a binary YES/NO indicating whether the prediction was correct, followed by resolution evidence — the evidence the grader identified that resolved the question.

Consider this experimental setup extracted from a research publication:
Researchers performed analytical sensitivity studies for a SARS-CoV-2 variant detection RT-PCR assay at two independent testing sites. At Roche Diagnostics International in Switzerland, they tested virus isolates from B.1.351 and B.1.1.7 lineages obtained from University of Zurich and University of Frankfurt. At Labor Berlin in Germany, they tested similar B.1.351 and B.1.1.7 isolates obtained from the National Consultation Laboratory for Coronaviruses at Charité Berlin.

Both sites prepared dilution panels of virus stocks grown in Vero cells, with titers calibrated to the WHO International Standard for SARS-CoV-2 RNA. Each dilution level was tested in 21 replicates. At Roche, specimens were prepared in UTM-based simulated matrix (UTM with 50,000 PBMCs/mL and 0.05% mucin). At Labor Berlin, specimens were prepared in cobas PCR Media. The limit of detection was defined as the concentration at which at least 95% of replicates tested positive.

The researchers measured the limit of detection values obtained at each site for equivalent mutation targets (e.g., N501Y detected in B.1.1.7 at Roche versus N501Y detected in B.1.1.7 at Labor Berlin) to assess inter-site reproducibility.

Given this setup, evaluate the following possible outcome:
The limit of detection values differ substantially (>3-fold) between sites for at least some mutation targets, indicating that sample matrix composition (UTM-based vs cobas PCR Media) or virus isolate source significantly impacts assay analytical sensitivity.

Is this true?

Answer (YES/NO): NO